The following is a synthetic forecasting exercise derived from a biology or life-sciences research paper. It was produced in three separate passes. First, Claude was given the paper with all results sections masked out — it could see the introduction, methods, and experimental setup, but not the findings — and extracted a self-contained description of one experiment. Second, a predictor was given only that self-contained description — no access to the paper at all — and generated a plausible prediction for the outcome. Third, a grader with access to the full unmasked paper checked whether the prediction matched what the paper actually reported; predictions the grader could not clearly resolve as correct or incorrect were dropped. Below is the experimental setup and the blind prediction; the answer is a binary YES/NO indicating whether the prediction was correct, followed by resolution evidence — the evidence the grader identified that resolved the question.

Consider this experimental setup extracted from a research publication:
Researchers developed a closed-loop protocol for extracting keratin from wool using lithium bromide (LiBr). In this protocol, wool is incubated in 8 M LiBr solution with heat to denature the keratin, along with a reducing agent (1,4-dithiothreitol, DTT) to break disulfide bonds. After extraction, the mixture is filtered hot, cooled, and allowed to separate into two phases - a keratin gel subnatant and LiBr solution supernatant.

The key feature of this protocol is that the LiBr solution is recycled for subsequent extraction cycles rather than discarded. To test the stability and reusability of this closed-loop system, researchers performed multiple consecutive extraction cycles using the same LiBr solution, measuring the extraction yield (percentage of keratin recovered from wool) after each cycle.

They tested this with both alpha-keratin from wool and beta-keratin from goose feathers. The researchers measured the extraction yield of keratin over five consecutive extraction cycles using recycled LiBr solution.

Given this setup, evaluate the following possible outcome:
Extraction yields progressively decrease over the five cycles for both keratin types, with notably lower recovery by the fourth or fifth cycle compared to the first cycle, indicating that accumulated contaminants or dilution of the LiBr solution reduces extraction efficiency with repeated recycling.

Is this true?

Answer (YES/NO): NO